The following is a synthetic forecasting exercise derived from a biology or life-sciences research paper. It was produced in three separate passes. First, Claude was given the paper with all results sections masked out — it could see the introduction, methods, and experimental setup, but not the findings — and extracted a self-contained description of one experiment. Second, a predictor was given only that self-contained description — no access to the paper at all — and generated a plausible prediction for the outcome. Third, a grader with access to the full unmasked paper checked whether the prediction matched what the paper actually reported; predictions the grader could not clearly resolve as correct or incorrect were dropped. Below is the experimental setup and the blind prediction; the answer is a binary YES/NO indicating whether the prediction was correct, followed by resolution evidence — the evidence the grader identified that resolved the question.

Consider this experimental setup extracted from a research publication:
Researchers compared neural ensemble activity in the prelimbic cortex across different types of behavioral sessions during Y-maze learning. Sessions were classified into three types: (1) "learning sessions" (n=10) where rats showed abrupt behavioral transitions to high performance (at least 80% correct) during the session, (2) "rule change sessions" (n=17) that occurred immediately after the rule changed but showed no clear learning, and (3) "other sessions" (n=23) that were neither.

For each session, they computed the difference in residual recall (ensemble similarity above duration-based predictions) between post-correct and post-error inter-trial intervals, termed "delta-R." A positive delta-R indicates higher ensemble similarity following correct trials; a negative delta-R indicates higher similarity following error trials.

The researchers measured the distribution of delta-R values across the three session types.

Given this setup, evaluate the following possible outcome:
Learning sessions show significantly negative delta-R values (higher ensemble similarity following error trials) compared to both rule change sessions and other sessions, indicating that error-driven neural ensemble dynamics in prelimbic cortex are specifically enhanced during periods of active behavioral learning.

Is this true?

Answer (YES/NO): NO